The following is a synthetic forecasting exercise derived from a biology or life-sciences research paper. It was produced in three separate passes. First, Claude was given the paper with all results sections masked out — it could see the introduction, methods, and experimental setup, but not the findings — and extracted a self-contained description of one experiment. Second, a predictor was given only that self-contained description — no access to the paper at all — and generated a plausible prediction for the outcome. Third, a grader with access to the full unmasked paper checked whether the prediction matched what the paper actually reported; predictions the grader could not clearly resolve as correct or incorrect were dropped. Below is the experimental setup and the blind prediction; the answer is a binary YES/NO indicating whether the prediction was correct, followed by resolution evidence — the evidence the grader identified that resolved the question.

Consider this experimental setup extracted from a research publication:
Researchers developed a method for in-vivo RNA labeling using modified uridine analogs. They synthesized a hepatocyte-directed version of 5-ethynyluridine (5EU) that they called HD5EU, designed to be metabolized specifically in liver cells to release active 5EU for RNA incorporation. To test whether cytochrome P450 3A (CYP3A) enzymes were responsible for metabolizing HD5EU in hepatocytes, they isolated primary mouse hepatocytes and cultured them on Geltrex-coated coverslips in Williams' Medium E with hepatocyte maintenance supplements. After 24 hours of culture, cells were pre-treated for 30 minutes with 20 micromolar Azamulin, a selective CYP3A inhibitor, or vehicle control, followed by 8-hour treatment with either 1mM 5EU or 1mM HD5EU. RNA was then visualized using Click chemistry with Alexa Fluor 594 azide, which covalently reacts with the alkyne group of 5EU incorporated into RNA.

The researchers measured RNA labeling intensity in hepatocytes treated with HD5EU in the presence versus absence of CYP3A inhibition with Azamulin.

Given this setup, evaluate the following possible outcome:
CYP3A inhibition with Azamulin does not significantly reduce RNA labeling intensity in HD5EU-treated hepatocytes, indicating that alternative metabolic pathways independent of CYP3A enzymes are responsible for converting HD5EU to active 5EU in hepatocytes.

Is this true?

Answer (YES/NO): NO